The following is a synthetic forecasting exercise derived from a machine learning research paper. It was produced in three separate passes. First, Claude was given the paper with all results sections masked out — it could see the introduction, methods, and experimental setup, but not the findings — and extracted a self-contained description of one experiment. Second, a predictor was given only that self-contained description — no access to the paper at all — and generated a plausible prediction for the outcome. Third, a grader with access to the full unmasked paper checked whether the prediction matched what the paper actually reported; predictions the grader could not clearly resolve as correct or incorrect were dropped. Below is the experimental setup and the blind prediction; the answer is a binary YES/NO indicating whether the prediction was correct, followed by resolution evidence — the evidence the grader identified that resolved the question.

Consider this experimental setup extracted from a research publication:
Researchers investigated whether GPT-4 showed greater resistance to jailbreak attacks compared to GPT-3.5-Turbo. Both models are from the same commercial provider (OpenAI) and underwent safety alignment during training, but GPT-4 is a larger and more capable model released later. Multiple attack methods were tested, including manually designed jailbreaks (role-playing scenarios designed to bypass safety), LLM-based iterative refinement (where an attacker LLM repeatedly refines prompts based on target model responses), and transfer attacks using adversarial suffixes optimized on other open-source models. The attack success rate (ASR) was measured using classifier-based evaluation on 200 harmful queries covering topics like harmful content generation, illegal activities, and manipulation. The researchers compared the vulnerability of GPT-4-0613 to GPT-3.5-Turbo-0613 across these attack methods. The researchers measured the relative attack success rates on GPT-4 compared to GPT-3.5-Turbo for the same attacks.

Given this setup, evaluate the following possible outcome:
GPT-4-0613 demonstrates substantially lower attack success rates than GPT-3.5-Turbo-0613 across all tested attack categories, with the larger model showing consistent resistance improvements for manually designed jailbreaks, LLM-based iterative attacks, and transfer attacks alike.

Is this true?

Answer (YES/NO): NO